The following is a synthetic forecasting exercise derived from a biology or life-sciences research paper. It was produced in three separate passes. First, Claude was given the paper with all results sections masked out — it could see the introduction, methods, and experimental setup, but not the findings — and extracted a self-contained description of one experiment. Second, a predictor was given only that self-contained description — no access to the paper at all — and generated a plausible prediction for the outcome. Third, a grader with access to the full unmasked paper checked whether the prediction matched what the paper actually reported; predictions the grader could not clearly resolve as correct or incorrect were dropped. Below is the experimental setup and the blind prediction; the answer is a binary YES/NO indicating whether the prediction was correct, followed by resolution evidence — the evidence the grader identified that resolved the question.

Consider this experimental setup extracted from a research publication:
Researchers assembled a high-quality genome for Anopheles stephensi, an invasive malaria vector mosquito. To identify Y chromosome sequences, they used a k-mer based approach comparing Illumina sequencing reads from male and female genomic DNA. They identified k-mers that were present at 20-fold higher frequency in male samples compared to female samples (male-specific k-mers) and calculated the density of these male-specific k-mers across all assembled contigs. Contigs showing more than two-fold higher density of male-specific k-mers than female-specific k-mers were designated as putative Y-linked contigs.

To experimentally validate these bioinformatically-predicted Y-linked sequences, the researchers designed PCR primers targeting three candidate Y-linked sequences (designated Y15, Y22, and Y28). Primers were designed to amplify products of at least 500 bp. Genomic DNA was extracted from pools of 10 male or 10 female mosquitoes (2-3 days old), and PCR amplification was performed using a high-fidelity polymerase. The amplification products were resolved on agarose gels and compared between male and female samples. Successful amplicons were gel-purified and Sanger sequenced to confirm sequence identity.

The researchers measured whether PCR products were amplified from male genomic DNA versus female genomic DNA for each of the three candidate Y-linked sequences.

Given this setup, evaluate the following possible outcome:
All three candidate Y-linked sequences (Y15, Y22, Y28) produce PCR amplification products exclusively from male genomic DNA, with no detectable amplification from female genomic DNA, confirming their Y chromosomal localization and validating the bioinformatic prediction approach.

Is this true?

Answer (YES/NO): YES